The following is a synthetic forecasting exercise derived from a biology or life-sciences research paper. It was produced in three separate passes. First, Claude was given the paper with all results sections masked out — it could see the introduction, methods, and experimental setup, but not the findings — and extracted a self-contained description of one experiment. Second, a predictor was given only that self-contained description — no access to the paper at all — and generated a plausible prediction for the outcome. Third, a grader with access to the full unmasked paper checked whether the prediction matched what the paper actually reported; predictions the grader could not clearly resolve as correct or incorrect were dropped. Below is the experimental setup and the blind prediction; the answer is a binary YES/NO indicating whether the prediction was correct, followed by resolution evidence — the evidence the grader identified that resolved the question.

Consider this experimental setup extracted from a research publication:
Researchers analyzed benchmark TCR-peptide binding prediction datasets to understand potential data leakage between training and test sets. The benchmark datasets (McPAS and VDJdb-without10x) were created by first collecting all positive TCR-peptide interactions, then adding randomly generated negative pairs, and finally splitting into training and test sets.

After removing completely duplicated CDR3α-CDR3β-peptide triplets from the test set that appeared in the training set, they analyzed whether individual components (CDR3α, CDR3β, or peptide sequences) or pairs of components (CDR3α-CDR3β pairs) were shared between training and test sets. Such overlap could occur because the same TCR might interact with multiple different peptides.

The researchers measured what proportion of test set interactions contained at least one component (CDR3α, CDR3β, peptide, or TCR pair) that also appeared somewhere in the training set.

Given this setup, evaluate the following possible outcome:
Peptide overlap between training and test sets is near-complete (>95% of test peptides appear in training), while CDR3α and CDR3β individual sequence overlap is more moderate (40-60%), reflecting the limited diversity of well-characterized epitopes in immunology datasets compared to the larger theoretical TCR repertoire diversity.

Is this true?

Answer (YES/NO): NO